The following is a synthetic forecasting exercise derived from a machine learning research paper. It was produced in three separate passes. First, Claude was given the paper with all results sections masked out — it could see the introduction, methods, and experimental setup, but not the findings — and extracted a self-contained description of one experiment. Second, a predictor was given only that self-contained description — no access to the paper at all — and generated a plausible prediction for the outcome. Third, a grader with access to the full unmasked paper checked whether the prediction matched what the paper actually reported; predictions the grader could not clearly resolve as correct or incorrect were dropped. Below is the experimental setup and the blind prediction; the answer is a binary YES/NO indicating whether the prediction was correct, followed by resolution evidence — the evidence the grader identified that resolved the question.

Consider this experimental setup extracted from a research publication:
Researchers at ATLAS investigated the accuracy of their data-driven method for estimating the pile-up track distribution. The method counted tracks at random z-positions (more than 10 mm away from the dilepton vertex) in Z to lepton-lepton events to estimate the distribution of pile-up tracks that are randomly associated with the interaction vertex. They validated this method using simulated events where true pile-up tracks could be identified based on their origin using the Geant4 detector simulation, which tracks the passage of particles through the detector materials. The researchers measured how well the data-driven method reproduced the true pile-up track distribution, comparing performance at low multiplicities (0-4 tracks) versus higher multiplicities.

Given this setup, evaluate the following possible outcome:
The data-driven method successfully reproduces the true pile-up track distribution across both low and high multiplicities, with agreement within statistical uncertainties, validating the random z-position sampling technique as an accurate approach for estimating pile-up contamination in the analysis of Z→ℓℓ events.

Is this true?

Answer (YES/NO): NO